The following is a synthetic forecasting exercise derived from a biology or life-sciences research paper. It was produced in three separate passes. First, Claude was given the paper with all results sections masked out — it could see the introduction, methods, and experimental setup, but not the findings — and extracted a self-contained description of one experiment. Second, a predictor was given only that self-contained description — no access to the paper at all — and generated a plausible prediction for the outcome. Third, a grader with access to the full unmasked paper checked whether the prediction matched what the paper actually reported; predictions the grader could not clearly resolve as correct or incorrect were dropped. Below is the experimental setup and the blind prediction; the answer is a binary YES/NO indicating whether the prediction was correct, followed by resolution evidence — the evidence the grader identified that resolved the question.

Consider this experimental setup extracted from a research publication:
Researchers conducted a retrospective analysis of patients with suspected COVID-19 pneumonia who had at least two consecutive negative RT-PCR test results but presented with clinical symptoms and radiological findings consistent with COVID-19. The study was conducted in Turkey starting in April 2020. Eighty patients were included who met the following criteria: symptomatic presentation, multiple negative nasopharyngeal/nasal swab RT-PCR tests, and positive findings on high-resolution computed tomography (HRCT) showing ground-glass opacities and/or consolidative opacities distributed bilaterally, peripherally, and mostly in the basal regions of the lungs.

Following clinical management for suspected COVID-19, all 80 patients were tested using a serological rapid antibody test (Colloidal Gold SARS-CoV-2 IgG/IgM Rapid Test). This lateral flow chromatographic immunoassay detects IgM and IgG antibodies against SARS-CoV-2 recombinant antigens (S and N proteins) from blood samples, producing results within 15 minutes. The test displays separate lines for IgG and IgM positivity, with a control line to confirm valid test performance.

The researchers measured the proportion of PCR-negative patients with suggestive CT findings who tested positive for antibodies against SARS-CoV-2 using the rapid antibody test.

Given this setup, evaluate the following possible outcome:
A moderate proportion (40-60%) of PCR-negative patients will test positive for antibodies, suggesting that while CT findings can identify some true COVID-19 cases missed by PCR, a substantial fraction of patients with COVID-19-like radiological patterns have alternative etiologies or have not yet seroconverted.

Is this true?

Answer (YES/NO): NO